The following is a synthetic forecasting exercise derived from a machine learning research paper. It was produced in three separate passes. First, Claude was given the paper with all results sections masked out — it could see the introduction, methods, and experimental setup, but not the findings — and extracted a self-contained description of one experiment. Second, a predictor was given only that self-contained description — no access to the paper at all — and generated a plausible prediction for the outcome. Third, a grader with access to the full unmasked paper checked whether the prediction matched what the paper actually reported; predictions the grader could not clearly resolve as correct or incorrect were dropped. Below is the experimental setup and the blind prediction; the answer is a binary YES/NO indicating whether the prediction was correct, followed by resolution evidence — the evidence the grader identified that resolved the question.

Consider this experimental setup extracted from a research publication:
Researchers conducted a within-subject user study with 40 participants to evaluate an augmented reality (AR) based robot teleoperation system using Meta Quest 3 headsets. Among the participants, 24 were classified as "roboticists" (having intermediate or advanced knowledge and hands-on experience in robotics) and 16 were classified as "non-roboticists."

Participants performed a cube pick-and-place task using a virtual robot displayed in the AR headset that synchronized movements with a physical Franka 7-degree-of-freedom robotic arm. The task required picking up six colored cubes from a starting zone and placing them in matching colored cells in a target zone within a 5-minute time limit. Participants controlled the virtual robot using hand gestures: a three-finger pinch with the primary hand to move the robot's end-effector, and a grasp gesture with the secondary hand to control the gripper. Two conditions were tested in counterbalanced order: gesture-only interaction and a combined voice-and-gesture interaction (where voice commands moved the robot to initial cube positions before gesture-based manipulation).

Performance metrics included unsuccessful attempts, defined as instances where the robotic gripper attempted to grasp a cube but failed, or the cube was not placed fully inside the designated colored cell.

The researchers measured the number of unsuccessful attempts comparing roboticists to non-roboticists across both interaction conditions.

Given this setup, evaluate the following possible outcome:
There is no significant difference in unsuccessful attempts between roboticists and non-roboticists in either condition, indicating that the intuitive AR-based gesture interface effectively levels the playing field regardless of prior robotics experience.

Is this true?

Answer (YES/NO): NO